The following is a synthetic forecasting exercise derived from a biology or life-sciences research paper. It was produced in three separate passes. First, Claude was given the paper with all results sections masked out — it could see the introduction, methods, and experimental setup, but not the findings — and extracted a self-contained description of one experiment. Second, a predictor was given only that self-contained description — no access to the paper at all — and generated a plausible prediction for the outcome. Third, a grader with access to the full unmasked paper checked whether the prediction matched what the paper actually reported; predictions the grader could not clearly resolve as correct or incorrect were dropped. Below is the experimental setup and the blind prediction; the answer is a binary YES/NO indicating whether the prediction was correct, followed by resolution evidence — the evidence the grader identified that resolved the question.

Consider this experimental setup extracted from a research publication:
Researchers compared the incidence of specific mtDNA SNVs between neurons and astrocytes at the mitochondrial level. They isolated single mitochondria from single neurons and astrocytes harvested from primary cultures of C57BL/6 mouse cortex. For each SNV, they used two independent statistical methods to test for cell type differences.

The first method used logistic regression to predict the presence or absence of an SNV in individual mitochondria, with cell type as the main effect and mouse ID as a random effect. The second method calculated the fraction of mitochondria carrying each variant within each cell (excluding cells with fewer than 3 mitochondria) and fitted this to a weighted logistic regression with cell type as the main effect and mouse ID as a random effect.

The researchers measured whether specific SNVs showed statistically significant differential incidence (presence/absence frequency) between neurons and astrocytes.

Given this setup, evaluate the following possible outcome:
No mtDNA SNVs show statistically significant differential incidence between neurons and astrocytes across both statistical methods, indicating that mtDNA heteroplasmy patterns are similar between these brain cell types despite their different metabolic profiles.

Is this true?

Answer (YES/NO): NO